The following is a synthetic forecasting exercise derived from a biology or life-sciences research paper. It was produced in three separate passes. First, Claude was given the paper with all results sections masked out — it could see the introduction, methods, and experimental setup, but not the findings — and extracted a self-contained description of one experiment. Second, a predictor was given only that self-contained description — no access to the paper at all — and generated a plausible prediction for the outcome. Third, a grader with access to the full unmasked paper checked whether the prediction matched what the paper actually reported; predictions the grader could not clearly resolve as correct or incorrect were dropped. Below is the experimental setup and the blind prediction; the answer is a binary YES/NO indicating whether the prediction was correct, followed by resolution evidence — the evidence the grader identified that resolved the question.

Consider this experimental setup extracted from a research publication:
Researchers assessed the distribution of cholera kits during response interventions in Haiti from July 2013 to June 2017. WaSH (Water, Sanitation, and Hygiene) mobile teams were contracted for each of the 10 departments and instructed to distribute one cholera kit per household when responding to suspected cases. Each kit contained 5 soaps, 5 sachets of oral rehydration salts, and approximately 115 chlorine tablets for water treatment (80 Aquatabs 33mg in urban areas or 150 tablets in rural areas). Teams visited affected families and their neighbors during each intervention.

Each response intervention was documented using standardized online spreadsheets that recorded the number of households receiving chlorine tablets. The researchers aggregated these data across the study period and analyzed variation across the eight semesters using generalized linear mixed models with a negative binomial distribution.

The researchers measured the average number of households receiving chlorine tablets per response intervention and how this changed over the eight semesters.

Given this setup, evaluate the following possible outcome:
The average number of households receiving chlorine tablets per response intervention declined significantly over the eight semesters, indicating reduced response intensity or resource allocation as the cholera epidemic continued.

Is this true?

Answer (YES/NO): NO